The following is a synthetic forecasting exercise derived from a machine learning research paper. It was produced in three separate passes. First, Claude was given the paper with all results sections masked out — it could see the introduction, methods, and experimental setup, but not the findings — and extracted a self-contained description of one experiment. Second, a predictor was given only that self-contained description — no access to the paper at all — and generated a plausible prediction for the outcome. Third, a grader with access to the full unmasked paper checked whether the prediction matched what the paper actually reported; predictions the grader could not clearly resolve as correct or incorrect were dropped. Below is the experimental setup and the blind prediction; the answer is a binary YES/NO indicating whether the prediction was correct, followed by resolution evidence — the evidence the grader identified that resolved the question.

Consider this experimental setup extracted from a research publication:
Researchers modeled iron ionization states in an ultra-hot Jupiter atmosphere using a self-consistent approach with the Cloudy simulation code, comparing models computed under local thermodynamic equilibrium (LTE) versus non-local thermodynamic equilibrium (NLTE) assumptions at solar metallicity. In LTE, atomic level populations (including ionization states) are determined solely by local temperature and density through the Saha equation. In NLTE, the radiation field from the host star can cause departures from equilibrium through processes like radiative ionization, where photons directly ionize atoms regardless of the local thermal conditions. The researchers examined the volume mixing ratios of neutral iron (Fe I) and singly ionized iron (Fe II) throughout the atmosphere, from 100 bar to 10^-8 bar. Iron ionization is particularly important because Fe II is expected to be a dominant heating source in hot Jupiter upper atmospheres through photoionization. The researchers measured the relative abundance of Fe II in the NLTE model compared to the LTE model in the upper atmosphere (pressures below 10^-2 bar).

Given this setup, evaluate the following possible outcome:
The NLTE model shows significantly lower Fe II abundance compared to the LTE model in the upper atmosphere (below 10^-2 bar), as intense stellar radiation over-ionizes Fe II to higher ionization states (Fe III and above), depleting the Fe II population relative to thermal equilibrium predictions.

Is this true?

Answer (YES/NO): NO